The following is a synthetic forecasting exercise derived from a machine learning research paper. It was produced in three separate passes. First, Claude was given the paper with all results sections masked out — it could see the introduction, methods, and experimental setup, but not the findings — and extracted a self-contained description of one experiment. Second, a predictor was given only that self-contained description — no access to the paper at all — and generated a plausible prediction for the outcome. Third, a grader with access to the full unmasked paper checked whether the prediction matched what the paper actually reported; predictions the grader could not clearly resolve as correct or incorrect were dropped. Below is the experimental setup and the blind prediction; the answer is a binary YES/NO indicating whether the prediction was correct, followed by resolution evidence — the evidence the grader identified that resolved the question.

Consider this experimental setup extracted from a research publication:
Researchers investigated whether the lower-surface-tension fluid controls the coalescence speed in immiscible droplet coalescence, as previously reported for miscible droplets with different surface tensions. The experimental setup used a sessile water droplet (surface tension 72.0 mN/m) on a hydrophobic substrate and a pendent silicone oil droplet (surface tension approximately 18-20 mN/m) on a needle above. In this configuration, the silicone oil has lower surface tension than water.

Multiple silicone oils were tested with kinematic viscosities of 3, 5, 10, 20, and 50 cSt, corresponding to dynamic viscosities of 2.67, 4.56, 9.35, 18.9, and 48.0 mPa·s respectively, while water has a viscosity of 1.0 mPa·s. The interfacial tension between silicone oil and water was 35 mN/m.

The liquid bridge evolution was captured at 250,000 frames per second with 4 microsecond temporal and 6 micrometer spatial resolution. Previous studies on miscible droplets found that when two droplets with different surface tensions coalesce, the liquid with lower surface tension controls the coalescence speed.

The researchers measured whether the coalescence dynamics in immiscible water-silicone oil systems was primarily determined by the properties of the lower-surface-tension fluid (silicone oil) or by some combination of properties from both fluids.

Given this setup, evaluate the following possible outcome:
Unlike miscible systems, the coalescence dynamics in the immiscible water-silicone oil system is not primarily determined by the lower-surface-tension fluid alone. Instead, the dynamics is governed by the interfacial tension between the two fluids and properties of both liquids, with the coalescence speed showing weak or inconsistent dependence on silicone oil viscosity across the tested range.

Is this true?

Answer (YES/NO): NO